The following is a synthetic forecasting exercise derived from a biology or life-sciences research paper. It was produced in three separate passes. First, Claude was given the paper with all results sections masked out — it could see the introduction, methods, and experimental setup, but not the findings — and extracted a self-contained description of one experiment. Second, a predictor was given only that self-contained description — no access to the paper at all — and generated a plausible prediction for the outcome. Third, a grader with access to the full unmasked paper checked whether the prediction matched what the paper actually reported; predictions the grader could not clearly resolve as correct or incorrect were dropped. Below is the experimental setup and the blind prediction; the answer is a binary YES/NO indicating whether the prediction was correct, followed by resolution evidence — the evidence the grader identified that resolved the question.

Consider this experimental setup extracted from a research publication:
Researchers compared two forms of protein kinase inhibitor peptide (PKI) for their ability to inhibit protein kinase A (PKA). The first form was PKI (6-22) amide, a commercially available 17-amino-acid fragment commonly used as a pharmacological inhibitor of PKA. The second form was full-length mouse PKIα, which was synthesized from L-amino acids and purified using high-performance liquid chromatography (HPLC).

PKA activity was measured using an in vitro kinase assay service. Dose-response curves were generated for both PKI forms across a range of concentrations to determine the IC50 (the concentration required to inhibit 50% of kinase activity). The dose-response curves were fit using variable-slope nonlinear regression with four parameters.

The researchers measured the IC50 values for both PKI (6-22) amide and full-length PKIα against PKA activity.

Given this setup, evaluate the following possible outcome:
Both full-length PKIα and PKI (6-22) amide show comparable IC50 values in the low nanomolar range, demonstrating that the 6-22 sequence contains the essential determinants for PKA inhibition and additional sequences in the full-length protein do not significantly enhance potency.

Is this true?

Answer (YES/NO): NO